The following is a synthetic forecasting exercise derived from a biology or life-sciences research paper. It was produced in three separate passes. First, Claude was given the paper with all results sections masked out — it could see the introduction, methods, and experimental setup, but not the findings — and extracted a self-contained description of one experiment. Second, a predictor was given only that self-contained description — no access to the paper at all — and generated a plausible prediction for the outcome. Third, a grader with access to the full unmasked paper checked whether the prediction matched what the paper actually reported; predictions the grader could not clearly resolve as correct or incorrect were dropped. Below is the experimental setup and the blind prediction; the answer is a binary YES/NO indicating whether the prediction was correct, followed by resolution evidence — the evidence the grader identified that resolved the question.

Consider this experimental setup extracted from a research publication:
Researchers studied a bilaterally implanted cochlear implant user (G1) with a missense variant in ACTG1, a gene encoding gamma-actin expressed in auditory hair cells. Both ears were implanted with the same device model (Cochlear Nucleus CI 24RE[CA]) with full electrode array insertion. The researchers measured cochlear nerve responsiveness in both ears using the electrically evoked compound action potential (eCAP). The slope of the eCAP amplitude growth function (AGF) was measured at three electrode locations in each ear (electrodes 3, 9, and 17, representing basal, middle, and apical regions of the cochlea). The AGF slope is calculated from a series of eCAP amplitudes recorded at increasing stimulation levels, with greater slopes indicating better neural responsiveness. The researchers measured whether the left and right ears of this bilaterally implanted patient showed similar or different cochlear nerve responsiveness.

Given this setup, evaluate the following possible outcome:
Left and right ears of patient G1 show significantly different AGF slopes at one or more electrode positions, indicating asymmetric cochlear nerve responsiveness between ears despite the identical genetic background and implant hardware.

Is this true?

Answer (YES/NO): NO